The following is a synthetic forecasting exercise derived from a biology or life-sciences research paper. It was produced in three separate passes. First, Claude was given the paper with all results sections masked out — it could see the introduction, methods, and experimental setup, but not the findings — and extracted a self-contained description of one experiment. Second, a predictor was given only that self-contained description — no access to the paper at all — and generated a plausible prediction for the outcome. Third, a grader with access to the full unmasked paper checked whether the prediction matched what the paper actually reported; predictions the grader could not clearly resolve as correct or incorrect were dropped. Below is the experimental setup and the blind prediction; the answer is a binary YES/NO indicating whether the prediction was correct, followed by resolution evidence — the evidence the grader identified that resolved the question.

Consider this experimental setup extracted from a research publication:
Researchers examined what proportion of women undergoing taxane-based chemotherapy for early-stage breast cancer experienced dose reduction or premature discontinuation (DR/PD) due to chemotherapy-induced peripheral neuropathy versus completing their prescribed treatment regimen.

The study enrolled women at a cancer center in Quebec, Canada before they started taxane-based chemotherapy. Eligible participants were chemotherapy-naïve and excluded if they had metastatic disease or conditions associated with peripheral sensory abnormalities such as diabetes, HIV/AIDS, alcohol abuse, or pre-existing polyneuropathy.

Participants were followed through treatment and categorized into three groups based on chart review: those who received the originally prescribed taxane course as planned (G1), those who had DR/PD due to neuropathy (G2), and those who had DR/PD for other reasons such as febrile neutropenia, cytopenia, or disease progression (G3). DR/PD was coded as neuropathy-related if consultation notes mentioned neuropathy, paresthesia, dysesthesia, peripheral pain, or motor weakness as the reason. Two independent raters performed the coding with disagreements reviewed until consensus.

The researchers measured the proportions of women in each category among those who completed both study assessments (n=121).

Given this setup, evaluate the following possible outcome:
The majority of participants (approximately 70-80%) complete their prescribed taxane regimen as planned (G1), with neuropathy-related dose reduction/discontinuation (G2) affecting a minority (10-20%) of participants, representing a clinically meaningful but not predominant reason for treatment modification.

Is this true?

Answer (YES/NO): NO